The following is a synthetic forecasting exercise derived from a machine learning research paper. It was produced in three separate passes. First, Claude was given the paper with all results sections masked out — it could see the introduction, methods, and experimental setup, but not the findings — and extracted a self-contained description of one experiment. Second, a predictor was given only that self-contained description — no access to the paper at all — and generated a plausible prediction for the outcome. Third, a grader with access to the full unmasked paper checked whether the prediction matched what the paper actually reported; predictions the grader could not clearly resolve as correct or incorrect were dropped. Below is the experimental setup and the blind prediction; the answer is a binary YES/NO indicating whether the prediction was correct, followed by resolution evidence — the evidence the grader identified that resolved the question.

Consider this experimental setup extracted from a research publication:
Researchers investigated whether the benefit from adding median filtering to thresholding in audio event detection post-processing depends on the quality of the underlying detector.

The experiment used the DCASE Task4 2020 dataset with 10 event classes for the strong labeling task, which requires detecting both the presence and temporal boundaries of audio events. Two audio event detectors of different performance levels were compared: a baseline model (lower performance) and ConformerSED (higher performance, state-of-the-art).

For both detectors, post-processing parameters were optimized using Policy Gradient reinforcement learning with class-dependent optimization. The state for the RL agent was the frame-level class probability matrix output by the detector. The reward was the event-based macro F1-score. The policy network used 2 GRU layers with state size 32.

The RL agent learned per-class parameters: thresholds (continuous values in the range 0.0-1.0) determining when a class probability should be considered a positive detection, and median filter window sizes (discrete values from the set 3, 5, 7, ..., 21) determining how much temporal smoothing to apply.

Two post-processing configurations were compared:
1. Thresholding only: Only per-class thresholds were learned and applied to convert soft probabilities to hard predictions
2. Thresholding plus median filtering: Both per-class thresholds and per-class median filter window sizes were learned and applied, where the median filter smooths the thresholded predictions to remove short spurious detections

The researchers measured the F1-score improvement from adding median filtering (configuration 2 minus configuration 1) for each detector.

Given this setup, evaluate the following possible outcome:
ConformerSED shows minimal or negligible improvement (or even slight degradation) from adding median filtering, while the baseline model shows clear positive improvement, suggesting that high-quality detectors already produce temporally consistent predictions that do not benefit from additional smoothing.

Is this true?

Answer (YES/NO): NO